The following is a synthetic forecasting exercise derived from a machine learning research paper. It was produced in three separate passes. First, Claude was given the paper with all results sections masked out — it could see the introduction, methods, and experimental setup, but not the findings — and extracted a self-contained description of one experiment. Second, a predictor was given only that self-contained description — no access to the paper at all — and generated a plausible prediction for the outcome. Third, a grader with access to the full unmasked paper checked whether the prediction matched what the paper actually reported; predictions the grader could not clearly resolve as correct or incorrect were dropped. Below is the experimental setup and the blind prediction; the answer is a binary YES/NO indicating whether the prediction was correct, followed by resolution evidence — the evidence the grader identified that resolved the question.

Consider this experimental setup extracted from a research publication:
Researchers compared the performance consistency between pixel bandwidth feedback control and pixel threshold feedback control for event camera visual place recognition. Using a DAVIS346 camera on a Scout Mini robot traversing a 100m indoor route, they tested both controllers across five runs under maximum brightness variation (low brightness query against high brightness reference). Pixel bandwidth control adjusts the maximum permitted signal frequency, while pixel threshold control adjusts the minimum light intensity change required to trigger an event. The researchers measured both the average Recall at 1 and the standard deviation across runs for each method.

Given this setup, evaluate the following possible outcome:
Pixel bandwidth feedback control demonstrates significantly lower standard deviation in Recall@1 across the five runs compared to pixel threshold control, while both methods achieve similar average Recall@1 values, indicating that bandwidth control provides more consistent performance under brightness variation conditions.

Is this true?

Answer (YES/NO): NO